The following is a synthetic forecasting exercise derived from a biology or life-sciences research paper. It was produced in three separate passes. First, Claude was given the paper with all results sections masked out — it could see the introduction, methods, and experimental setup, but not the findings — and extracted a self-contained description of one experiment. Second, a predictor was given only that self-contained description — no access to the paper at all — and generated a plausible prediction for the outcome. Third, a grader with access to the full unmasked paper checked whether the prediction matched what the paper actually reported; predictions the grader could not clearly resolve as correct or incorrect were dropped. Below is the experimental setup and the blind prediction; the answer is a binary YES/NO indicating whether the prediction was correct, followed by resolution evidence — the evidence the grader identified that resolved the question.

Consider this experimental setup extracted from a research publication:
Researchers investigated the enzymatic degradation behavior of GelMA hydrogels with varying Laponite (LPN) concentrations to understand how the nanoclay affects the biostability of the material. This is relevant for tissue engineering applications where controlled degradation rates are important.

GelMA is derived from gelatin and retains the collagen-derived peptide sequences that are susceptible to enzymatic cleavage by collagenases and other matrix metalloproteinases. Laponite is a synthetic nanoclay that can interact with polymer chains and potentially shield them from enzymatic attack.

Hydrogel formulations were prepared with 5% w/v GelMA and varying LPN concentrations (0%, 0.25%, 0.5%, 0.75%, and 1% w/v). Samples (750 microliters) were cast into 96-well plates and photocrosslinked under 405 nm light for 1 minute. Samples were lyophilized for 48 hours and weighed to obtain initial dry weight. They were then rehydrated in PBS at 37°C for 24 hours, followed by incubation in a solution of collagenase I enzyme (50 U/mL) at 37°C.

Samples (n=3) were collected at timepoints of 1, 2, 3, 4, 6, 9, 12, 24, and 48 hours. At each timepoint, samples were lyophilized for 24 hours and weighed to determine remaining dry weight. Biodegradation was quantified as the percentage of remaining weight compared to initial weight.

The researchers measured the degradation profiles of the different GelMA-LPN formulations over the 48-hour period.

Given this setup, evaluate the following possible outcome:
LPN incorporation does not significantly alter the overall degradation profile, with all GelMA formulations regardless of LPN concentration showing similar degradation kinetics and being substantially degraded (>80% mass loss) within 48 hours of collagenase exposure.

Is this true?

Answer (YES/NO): NO